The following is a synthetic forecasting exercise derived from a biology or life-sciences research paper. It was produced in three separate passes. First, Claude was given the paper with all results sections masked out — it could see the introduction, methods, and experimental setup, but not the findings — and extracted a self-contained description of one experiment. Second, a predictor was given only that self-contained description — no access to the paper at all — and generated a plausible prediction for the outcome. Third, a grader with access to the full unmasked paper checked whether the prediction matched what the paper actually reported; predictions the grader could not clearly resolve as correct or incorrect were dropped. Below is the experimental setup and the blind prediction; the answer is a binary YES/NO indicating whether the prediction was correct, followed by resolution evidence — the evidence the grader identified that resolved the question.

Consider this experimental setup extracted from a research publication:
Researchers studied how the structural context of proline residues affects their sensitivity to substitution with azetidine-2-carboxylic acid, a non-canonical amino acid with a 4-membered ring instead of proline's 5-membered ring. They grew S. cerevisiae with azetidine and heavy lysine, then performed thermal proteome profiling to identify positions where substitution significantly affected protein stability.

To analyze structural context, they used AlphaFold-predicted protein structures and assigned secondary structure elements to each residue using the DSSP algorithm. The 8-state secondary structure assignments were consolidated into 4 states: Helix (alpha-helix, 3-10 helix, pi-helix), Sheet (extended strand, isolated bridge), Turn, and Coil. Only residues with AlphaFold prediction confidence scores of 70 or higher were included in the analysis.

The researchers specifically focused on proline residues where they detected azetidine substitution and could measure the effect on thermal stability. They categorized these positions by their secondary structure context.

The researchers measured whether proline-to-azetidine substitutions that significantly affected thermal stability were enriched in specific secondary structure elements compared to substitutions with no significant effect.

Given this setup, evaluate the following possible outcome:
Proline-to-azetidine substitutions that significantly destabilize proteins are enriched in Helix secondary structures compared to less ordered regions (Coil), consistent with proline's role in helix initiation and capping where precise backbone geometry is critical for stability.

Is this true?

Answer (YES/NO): NO